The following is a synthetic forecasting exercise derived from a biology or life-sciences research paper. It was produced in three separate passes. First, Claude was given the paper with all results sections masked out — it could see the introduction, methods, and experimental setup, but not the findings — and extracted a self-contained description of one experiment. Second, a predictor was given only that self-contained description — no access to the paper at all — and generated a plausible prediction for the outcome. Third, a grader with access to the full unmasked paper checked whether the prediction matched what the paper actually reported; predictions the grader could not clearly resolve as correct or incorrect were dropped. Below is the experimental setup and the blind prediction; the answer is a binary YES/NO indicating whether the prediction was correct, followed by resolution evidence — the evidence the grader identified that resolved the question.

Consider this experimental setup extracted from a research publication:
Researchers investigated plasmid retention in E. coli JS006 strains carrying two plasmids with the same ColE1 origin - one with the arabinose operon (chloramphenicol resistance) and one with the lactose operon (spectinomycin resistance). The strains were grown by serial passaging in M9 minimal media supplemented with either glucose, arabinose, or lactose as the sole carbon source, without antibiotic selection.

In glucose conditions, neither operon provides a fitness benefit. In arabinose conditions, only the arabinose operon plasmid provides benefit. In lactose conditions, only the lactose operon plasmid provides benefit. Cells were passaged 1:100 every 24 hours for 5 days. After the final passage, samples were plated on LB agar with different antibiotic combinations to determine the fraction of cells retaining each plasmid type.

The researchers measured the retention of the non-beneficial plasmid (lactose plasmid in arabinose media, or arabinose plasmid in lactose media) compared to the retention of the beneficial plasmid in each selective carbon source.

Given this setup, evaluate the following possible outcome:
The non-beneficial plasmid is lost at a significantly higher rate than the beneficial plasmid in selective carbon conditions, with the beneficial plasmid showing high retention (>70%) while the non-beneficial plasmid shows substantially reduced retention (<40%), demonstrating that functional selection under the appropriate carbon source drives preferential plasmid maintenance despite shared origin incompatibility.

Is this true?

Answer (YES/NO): NO